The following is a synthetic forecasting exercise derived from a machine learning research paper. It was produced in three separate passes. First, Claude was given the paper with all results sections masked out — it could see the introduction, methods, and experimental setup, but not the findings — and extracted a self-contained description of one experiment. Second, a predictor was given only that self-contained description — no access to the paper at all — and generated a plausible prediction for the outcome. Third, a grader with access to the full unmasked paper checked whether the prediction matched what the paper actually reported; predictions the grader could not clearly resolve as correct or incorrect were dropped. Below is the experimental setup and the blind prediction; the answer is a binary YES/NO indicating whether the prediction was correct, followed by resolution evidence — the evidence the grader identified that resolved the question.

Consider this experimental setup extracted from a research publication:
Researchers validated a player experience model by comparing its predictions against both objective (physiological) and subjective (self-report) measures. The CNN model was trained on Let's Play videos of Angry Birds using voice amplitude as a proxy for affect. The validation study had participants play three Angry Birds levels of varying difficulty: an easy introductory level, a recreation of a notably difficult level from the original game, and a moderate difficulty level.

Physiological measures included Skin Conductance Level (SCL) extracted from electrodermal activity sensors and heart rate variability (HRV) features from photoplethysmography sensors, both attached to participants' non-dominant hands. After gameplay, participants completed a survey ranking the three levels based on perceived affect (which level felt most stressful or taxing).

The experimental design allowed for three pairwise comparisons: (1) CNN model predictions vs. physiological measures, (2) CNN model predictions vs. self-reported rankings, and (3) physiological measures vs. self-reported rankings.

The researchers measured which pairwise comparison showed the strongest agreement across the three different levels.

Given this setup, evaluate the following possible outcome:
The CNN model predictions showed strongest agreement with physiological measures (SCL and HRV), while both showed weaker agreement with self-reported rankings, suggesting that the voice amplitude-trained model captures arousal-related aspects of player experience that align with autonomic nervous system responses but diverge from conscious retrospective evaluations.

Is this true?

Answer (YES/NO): NO